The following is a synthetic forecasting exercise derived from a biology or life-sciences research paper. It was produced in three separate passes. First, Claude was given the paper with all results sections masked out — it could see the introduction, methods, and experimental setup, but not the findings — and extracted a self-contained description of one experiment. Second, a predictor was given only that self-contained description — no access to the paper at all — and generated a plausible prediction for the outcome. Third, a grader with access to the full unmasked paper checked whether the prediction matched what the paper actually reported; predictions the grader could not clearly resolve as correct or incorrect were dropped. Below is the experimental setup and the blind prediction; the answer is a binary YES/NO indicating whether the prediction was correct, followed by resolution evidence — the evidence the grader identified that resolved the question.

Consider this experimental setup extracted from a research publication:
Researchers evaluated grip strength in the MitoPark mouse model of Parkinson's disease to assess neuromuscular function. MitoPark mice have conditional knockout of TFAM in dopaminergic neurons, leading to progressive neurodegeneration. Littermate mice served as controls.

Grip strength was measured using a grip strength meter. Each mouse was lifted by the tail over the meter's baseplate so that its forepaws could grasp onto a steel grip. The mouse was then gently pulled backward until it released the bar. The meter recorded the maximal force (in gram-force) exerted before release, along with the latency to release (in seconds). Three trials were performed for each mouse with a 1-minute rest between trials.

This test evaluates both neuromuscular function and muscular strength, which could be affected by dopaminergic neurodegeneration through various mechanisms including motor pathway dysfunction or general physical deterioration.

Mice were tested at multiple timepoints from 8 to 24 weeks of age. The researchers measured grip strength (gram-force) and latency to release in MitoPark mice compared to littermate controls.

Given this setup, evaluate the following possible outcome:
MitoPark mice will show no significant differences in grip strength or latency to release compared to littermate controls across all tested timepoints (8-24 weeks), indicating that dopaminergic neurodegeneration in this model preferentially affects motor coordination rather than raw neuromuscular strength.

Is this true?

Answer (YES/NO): YES